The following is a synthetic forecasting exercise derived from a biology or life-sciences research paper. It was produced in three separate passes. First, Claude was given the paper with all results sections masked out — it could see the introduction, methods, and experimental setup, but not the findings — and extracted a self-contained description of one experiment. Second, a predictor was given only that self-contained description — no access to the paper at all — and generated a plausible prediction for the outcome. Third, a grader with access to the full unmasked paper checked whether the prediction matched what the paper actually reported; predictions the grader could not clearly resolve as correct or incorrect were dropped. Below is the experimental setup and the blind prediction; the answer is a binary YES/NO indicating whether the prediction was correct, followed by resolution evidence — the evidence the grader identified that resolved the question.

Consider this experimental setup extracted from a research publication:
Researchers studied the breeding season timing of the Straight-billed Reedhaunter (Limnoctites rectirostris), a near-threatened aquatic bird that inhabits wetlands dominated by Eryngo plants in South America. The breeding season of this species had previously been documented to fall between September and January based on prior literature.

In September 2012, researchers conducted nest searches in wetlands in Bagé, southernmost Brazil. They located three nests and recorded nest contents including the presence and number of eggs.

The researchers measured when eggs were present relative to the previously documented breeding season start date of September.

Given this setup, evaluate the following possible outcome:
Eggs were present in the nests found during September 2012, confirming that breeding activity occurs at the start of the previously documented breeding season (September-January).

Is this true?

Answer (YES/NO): NO